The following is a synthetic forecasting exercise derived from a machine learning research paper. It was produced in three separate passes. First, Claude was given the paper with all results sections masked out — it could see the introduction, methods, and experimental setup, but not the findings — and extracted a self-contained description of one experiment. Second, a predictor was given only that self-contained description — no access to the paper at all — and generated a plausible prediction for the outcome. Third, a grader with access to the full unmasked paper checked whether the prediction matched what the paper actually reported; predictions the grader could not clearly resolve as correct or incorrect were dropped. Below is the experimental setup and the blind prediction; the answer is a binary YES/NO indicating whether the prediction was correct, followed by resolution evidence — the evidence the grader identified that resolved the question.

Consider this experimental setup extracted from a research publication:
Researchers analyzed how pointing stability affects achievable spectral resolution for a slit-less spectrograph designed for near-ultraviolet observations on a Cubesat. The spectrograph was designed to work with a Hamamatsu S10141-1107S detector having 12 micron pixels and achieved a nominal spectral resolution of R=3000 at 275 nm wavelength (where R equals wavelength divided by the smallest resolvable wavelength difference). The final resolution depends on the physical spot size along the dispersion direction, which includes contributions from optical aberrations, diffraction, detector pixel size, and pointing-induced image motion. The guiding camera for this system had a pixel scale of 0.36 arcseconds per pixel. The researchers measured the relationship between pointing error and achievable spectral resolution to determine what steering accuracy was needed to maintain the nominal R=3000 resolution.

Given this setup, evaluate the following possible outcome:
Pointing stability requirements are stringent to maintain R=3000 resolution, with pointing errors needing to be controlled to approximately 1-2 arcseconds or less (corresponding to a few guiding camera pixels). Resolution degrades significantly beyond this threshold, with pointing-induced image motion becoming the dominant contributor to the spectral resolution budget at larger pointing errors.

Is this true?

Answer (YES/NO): NO